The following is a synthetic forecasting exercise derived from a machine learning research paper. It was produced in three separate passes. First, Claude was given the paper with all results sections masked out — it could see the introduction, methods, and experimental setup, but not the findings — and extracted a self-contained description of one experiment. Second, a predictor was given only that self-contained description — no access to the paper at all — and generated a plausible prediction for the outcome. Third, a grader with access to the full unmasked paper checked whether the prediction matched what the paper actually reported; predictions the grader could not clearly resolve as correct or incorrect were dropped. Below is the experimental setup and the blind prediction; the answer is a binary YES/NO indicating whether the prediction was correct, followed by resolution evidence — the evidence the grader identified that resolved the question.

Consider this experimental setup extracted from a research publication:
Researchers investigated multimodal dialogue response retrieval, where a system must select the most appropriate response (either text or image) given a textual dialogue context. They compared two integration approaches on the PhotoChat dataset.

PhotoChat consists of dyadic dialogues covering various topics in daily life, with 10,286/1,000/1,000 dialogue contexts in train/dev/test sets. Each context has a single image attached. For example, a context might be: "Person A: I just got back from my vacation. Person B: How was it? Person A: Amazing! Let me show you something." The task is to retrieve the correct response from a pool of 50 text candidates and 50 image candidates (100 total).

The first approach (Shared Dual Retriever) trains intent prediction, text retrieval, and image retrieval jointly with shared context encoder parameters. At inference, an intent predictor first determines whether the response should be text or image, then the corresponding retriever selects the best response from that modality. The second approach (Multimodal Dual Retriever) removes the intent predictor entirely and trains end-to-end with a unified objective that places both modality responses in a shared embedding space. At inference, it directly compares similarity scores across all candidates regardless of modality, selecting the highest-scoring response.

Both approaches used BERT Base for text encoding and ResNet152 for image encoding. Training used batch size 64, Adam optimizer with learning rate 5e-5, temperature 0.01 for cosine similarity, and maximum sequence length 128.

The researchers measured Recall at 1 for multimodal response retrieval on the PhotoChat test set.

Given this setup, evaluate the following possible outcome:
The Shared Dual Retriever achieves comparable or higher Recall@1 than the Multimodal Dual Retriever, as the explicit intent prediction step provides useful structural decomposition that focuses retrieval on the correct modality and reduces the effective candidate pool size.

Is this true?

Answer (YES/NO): YES